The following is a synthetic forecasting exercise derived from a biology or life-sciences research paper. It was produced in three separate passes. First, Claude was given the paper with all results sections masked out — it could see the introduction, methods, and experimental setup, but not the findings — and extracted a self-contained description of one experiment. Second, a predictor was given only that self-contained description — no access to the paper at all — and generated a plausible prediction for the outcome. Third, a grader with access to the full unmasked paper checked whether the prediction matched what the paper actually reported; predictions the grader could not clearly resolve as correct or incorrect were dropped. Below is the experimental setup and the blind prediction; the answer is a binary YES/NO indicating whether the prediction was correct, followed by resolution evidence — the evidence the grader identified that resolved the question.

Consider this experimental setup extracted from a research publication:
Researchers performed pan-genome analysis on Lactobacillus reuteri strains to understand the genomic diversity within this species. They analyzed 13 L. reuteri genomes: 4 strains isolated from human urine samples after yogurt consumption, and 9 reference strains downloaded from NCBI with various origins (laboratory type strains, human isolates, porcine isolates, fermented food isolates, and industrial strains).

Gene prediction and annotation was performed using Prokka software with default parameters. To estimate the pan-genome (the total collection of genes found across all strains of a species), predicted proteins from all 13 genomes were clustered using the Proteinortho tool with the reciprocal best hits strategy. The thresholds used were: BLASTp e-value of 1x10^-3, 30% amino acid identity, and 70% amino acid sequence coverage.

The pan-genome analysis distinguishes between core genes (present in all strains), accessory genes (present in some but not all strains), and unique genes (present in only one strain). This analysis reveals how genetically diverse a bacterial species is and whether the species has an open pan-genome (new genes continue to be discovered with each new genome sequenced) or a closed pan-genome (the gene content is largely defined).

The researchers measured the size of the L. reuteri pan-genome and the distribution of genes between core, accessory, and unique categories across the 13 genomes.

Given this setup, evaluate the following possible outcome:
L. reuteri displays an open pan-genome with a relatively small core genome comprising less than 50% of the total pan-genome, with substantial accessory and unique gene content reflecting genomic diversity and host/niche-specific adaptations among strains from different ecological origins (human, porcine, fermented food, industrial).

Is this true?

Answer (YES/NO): NO